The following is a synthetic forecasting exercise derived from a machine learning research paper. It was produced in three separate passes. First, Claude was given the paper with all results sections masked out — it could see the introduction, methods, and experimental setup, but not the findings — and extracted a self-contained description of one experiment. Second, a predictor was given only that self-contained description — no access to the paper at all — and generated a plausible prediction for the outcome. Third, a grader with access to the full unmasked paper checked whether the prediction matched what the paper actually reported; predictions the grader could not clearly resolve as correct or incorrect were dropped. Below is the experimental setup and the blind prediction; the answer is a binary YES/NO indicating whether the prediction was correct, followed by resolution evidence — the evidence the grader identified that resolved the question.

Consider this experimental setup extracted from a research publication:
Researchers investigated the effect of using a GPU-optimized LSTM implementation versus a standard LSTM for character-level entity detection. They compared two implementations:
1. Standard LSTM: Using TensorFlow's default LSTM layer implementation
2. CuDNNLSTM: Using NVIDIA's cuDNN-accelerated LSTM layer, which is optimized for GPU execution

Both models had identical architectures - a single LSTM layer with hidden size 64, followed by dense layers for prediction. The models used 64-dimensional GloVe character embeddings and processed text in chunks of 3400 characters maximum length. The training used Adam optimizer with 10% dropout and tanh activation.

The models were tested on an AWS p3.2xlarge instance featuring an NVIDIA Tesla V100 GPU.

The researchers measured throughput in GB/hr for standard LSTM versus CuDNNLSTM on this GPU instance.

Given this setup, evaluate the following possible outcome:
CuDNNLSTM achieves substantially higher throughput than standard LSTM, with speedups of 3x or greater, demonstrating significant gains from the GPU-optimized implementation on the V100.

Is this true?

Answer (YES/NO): YES